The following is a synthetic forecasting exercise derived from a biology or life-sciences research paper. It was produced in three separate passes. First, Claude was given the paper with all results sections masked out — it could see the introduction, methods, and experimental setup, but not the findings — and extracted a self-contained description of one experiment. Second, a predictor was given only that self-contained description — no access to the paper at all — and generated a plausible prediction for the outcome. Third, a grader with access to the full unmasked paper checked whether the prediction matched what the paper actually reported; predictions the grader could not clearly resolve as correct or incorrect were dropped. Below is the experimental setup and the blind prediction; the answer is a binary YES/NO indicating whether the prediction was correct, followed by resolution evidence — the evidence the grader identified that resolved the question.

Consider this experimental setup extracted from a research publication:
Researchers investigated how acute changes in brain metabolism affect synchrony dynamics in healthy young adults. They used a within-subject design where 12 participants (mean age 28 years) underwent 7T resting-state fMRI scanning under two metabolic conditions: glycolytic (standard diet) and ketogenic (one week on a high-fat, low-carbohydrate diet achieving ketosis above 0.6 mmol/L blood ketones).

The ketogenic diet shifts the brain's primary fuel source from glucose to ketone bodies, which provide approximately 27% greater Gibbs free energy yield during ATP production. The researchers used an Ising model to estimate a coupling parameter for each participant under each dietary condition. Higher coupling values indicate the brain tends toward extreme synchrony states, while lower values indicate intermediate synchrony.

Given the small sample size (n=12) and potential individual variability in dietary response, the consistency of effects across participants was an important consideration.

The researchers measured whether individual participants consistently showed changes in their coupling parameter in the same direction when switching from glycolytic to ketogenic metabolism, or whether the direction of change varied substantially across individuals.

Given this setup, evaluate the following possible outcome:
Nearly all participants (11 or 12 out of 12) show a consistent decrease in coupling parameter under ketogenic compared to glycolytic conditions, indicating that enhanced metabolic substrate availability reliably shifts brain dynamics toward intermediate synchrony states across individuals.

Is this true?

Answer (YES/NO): NO